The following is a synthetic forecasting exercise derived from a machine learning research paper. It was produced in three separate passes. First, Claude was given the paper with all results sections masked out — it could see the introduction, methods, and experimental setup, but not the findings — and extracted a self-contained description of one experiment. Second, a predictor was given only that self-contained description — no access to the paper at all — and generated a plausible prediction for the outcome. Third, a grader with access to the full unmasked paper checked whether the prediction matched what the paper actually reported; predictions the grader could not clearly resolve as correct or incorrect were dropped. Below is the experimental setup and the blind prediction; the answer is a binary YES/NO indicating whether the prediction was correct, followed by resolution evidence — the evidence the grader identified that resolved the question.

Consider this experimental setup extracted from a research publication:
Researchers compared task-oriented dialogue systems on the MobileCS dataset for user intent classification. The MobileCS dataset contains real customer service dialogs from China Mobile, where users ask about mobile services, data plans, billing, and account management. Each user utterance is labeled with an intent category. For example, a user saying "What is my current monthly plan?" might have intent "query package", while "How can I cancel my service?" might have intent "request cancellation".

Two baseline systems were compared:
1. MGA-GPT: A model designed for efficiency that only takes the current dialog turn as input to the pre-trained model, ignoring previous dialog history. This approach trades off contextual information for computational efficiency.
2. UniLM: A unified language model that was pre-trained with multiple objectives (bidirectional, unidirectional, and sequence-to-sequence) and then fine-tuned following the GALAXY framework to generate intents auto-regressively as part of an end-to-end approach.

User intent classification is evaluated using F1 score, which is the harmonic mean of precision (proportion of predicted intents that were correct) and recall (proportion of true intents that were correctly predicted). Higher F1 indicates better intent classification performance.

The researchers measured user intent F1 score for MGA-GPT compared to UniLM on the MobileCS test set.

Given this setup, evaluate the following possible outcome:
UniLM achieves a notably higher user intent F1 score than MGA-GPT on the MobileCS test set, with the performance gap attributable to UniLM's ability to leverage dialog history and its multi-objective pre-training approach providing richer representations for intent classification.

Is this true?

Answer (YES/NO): NO